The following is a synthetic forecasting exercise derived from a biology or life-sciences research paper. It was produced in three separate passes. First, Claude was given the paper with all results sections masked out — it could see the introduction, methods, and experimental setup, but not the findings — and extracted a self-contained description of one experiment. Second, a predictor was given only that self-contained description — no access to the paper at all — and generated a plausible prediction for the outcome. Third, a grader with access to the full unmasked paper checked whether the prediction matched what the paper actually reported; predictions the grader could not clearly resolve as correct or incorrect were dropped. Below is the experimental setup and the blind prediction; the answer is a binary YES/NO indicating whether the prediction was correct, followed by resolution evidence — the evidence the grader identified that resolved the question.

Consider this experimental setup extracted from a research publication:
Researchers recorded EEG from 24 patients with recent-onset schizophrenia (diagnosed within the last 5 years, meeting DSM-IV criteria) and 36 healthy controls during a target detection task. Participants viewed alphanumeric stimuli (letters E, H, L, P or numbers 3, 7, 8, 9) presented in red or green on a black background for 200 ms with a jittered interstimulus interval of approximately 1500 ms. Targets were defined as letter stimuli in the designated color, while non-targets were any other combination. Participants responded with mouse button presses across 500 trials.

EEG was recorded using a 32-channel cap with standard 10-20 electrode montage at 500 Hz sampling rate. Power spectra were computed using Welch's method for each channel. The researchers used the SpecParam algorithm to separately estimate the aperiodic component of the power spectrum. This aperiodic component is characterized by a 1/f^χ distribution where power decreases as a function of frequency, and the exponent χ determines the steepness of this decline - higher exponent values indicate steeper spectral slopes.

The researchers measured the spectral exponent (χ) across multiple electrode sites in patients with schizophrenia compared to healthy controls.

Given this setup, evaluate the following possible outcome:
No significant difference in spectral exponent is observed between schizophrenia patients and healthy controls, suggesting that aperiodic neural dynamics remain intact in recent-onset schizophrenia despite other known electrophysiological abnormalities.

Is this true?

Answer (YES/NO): NO